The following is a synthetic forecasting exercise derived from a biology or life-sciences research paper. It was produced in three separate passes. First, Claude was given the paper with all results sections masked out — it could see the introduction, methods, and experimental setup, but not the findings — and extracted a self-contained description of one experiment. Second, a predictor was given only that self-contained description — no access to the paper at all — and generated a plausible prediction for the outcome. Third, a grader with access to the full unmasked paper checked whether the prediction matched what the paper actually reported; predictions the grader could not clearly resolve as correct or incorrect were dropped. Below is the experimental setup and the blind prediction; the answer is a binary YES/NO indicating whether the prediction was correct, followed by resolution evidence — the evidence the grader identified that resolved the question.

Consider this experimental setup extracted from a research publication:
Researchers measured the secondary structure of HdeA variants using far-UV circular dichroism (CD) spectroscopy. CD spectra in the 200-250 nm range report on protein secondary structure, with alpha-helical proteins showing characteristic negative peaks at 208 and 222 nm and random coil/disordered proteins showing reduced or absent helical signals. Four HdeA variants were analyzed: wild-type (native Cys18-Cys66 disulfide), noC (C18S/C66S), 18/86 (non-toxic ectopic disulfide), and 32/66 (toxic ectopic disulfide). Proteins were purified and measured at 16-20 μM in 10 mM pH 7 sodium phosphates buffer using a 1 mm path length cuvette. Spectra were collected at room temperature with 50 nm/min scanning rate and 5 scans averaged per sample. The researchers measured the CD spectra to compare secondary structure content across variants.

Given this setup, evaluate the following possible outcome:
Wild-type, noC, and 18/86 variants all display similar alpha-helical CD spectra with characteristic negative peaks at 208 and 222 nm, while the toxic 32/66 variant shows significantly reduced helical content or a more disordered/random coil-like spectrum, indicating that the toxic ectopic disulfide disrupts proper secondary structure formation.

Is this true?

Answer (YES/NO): NO